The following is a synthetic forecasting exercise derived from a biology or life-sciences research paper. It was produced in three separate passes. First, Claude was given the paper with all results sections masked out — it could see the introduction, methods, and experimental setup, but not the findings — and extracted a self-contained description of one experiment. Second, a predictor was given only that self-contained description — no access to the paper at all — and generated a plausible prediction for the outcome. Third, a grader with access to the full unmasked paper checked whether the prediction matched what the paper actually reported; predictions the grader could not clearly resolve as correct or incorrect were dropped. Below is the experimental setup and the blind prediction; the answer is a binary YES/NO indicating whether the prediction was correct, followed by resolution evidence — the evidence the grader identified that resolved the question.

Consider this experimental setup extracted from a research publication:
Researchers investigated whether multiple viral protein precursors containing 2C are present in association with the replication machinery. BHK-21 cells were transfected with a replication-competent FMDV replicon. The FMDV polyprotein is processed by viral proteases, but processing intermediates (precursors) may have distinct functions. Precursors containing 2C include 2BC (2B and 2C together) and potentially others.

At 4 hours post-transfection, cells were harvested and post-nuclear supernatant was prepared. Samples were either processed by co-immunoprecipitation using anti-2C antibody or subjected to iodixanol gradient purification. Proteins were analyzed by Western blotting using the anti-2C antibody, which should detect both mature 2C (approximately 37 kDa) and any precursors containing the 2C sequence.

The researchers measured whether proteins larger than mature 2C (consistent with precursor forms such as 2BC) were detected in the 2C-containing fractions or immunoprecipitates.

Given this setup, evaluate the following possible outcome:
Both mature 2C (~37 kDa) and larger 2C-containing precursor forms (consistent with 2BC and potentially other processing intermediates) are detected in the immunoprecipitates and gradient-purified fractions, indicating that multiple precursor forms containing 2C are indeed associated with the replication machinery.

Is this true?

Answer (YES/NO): NO